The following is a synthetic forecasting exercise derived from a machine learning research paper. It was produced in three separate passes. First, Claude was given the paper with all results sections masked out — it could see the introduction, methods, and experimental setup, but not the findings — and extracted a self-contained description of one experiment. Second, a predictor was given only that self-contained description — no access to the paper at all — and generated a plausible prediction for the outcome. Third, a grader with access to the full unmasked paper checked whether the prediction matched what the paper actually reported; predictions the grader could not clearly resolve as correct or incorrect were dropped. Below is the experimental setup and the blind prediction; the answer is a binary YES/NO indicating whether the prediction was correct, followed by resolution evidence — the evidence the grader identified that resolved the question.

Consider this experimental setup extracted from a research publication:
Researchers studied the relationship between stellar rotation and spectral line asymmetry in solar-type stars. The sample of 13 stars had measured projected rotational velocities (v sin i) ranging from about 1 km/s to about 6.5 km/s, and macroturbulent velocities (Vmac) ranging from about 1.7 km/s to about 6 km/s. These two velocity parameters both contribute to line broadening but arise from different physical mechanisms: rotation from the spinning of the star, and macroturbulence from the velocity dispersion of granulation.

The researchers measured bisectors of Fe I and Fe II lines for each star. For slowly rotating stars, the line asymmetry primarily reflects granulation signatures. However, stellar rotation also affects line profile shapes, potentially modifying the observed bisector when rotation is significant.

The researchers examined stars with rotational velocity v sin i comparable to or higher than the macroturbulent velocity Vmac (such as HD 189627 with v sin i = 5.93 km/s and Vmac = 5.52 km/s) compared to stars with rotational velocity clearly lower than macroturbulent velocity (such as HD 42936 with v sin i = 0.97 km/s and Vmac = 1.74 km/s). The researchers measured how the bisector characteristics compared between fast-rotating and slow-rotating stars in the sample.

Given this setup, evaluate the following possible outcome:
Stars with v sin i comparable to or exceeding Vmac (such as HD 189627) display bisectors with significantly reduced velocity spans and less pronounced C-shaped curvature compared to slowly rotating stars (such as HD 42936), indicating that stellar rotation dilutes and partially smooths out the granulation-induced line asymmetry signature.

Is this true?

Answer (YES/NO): NO